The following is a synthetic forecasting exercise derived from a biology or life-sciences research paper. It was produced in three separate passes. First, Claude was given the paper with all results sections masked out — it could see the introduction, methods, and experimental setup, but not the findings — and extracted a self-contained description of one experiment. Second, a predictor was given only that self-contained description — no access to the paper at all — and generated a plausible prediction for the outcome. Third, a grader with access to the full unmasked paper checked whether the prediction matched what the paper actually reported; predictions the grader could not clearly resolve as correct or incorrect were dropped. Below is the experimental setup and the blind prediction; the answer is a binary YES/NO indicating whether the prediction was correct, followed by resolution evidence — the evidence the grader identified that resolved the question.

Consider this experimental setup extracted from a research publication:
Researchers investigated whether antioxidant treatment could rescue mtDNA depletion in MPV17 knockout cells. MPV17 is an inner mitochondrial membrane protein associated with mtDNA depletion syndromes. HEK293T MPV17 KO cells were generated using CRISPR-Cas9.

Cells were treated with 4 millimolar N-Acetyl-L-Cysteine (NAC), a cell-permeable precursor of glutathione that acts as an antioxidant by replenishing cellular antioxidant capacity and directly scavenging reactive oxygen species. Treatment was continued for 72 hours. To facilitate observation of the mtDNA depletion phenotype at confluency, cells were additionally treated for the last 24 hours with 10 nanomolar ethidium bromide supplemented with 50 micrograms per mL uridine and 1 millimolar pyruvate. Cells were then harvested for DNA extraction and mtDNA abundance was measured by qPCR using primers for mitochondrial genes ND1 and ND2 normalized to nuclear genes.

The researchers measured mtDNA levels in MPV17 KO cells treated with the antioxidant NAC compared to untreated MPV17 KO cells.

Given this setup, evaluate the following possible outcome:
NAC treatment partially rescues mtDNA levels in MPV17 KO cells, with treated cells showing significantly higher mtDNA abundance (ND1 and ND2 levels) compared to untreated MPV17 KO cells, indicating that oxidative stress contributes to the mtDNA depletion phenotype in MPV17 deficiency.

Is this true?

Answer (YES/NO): YES